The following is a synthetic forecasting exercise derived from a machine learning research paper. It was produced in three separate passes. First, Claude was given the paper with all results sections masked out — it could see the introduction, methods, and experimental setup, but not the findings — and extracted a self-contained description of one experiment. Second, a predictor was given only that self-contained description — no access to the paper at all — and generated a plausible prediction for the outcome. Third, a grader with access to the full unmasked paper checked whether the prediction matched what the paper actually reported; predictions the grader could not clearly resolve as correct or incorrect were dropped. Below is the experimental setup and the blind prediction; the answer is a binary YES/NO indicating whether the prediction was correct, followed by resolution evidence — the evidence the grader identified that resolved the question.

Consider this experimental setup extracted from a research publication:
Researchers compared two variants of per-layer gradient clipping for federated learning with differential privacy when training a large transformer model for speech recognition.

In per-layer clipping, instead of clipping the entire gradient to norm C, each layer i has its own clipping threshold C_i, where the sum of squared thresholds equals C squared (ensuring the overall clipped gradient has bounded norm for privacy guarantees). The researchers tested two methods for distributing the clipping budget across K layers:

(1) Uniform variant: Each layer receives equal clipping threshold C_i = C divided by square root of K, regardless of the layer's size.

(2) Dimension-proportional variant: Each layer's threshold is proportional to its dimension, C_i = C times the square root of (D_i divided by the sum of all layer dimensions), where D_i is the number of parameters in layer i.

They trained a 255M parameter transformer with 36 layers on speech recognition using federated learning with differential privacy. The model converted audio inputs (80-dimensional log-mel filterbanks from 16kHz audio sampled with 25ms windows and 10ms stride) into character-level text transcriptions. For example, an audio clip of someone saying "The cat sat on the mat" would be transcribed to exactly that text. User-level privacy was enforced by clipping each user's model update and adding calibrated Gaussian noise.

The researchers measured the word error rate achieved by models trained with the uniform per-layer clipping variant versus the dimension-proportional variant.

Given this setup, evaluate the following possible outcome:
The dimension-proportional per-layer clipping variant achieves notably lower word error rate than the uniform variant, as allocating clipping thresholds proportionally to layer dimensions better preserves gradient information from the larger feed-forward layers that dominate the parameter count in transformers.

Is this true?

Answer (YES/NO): YES